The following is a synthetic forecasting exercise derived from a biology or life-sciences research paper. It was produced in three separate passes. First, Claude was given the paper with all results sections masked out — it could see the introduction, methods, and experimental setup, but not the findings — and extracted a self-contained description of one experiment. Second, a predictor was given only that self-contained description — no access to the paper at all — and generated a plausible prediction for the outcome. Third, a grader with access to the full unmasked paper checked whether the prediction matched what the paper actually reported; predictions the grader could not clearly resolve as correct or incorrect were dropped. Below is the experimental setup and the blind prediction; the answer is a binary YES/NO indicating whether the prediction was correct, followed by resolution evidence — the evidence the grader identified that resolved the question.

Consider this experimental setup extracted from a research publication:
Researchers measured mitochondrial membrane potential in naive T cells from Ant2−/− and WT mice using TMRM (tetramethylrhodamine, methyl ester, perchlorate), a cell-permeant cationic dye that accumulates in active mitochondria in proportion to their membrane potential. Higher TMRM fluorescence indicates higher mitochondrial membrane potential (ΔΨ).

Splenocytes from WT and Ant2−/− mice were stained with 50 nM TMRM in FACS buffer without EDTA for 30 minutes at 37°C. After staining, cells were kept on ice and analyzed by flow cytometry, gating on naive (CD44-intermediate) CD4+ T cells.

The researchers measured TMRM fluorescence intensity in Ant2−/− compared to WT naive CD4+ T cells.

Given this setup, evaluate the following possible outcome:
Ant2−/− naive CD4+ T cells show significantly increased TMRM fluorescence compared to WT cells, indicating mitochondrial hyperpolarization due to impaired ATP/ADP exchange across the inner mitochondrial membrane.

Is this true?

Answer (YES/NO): YES